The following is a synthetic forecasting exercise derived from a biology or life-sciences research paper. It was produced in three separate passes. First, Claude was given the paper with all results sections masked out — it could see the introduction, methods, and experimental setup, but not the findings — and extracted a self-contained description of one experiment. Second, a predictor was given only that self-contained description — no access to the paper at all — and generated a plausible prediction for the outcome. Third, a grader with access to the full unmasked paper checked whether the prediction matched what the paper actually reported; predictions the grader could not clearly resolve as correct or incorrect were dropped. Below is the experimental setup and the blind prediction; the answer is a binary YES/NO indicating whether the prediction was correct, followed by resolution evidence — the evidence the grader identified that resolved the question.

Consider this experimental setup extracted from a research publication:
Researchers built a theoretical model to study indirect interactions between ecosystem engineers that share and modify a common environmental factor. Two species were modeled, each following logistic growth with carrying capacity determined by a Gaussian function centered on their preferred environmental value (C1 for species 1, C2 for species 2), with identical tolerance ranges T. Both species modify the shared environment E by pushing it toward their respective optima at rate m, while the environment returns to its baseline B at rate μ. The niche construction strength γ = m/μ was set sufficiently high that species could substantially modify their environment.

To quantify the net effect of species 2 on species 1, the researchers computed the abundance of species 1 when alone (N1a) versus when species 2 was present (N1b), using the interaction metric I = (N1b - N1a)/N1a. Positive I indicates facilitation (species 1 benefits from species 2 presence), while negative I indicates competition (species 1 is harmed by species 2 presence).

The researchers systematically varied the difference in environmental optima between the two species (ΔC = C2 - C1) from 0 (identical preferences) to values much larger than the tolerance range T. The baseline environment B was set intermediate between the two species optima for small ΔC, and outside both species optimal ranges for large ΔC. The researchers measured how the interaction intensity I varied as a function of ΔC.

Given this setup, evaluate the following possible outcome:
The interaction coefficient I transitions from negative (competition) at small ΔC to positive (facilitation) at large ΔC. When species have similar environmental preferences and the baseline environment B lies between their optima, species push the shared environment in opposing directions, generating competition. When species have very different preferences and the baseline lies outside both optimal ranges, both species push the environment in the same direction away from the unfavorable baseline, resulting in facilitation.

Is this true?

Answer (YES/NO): NO